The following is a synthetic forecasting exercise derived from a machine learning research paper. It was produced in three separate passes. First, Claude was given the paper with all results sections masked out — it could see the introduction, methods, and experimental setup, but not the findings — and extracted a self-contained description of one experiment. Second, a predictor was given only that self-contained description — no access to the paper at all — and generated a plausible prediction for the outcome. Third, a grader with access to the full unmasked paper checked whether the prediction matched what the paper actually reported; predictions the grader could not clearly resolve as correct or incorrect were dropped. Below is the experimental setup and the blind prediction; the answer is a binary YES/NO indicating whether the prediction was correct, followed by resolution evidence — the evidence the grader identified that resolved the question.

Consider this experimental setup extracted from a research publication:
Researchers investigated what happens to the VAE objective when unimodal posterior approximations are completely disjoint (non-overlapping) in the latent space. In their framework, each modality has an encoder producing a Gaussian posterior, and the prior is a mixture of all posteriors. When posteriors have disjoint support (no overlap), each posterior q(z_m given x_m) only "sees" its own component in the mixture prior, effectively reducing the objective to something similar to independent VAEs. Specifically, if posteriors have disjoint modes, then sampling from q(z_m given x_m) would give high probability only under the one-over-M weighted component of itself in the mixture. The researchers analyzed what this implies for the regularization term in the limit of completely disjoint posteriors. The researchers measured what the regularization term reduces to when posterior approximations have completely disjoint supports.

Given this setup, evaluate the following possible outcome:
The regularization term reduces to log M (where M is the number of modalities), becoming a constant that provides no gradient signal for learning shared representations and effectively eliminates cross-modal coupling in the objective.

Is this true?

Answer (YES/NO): YES